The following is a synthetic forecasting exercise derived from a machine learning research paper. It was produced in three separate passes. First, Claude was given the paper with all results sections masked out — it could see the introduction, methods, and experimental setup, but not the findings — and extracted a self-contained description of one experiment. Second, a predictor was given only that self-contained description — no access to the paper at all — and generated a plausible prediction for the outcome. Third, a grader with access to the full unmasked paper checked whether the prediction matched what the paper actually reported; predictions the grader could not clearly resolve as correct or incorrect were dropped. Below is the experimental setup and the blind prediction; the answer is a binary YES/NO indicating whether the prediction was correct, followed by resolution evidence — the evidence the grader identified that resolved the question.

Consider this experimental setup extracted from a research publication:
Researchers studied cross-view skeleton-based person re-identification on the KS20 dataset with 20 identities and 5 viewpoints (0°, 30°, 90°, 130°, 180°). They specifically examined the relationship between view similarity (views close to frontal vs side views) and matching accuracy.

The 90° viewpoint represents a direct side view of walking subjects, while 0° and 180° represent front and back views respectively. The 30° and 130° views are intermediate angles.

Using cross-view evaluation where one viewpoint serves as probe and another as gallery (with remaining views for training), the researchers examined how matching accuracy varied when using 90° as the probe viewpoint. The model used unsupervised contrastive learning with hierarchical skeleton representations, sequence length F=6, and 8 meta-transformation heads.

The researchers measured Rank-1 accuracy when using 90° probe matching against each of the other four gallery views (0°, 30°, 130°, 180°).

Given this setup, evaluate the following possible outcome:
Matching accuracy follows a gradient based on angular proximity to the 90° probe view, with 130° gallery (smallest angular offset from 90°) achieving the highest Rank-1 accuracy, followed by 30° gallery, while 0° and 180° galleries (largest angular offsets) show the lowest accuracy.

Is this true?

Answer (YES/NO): YES